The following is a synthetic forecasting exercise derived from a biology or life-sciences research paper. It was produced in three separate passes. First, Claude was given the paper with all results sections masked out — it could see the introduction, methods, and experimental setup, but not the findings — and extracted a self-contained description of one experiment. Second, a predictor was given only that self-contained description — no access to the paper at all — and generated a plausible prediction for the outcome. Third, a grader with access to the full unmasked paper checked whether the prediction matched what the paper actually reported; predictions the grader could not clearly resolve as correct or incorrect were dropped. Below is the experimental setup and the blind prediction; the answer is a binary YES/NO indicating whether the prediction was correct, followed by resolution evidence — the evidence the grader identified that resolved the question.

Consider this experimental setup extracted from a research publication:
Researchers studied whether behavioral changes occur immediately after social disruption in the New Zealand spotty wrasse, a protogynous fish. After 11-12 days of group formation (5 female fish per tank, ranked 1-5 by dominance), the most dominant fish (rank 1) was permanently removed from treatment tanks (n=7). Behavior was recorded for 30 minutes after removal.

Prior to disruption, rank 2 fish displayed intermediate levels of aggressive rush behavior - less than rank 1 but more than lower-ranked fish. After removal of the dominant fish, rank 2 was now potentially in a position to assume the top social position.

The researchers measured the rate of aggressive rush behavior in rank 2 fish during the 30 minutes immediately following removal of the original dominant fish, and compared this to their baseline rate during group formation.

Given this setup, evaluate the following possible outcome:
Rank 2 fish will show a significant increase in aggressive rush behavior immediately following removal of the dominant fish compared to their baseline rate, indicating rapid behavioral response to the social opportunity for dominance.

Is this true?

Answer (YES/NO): YES